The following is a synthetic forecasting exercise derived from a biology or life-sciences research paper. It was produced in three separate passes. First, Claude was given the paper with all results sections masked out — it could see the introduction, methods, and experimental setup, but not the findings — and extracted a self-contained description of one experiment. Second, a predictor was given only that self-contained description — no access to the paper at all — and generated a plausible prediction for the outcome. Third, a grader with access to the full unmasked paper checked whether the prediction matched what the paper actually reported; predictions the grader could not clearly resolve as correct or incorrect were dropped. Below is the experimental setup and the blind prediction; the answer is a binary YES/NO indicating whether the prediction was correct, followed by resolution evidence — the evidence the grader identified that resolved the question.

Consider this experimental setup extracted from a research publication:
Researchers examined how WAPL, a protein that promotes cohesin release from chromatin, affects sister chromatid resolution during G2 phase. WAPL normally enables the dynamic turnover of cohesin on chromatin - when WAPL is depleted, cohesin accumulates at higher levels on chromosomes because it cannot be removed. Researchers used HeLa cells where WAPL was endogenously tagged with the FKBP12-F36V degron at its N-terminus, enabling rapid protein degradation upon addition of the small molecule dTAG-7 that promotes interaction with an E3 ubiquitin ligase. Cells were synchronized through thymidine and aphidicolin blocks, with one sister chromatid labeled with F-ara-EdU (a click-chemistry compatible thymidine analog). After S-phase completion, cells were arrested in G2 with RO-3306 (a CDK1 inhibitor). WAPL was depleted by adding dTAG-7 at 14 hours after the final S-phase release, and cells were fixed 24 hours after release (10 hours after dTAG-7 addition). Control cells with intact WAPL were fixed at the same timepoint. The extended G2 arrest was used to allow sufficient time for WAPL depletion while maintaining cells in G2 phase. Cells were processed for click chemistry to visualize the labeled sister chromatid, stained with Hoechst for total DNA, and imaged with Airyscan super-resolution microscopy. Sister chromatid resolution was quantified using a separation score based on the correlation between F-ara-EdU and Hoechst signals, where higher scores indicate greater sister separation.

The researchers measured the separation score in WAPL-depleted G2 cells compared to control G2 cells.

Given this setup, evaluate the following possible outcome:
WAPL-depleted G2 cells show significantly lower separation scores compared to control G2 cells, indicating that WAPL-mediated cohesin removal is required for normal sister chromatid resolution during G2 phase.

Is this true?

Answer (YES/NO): NO